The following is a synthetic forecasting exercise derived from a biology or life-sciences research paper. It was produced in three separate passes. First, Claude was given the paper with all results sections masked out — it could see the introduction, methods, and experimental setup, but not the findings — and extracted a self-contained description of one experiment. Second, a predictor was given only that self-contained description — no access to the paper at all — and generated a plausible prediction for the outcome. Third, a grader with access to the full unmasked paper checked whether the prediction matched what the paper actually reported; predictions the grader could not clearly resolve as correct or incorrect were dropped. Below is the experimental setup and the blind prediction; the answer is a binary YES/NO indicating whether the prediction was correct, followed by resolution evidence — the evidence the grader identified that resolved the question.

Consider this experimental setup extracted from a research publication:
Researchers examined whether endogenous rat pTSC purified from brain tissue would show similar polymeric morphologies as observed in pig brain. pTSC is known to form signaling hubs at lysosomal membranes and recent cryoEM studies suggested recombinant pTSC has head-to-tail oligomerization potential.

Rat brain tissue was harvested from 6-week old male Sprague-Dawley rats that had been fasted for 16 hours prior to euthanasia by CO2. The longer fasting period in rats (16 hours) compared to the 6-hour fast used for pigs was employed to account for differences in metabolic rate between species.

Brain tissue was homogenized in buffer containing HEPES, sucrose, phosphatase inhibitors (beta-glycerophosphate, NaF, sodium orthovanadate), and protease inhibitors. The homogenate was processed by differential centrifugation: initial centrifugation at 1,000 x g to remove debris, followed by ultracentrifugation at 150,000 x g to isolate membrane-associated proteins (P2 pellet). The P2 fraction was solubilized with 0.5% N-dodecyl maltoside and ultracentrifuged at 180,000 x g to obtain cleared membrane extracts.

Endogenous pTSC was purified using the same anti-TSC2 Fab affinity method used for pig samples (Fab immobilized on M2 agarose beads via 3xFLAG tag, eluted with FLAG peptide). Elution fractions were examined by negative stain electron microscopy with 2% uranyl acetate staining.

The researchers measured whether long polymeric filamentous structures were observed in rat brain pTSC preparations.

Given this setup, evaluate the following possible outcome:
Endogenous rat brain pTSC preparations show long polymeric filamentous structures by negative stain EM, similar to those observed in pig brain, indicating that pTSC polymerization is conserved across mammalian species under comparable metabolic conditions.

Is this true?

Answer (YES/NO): NO